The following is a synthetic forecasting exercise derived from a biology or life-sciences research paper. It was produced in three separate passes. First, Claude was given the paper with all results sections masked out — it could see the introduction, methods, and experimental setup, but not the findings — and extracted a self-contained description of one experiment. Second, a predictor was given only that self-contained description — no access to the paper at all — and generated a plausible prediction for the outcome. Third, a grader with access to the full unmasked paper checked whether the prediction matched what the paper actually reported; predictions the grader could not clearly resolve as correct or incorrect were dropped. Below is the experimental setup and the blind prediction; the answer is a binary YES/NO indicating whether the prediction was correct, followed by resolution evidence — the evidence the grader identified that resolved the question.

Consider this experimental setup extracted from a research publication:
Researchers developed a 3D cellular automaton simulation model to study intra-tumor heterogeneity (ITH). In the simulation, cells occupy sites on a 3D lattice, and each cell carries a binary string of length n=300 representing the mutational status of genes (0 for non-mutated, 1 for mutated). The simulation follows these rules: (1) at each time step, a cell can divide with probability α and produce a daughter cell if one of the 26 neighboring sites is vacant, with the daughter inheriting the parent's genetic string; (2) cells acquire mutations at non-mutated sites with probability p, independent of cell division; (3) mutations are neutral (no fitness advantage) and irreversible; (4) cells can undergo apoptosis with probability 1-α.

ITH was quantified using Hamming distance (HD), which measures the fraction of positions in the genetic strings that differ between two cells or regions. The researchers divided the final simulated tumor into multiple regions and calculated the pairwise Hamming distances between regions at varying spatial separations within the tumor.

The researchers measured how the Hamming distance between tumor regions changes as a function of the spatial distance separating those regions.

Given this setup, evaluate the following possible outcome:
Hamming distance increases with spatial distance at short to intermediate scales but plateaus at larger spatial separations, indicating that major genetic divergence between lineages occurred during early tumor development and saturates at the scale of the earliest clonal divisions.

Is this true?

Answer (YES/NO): YES